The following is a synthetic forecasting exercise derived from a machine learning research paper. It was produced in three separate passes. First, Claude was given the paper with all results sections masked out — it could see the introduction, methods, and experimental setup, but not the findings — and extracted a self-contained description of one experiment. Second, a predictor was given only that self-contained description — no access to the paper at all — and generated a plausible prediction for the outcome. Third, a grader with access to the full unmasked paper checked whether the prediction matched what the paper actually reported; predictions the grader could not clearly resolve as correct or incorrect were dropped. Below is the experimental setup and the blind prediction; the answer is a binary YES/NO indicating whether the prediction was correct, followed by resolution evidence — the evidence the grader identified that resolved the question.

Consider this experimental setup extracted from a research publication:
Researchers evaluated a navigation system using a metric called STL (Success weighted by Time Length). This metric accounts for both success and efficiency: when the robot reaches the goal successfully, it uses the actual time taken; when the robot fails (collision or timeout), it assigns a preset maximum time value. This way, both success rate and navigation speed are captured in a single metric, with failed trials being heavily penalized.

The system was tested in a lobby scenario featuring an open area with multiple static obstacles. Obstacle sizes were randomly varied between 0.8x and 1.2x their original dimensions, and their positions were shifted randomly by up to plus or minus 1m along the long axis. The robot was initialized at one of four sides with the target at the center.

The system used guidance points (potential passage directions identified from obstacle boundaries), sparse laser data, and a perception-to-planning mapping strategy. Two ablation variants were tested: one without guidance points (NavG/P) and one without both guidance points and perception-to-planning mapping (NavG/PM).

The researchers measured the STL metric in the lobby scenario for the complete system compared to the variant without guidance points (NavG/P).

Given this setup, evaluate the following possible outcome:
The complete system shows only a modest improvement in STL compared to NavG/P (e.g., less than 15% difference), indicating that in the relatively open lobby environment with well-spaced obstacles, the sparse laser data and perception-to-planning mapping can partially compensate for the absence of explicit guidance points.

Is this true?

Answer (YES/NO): YES